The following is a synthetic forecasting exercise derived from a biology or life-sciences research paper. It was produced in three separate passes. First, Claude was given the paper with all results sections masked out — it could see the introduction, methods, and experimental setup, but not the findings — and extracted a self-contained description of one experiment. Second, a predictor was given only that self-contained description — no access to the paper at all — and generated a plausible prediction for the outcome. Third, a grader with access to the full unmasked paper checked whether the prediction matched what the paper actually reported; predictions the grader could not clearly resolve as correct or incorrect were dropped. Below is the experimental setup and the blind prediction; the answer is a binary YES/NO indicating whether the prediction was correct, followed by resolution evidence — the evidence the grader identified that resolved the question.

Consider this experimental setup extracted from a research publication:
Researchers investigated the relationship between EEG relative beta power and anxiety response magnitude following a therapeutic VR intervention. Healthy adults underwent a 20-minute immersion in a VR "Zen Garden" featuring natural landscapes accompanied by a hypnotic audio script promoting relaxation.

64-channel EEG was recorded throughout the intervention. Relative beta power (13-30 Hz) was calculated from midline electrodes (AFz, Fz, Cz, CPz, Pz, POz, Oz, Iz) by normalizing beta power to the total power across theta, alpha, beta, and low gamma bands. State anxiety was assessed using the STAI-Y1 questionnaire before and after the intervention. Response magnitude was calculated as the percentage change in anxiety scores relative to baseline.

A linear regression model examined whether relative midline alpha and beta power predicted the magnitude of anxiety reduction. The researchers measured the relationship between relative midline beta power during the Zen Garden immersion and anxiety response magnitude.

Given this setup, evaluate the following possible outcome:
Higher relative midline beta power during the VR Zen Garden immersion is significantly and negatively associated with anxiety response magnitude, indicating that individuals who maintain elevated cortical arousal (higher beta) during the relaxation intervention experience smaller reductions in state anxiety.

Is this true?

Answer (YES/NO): NO